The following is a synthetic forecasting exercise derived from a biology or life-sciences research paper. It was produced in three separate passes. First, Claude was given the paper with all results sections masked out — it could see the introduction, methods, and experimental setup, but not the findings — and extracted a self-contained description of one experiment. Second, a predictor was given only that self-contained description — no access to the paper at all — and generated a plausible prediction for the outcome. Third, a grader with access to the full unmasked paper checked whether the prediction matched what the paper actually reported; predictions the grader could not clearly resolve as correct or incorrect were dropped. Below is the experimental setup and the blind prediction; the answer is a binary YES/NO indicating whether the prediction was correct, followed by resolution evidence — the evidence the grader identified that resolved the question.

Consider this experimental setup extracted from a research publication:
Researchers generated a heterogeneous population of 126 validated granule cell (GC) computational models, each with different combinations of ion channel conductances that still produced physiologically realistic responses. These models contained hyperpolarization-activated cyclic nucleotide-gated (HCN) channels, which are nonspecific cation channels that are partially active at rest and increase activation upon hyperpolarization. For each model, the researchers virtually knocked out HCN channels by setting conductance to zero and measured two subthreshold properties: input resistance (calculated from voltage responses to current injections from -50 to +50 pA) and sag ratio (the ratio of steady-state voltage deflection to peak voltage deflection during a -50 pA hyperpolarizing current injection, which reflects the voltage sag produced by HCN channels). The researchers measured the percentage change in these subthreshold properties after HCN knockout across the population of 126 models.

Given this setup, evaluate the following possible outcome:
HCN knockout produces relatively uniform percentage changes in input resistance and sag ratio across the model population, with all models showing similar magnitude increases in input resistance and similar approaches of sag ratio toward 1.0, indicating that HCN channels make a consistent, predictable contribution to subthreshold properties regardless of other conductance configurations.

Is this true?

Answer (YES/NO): NO